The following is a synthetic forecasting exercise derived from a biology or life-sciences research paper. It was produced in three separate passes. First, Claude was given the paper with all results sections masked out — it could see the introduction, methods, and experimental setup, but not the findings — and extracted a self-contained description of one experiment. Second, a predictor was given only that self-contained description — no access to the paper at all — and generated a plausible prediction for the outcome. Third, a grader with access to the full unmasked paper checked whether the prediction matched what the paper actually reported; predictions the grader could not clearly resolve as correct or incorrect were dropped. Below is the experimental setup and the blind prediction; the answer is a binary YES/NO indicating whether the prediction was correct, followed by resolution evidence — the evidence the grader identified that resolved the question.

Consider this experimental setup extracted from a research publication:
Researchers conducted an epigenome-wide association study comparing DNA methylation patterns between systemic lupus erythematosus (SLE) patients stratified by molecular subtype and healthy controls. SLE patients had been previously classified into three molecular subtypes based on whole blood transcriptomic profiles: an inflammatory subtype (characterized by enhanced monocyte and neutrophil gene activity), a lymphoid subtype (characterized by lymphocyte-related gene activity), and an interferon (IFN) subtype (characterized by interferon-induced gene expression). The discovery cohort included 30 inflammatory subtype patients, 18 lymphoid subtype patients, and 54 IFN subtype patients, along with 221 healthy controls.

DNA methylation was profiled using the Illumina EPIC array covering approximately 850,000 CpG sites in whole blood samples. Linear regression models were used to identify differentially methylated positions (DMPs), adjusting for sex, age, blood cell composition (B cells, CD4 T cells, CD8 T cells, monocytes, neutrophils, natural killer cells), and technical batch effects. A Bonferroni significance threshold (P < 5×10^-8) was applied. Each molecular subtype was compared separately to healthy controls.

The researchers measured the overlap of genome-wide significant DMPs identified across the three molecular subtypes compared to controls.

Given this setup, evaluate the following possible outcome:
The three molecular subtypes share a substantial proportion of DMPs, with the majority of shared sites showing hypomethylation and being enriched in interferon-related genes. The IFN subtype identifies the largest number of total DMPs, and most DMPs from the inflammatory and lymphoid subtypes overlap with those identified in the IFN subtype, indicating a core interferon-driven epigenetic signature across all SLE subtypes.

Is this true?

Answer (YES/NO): YES